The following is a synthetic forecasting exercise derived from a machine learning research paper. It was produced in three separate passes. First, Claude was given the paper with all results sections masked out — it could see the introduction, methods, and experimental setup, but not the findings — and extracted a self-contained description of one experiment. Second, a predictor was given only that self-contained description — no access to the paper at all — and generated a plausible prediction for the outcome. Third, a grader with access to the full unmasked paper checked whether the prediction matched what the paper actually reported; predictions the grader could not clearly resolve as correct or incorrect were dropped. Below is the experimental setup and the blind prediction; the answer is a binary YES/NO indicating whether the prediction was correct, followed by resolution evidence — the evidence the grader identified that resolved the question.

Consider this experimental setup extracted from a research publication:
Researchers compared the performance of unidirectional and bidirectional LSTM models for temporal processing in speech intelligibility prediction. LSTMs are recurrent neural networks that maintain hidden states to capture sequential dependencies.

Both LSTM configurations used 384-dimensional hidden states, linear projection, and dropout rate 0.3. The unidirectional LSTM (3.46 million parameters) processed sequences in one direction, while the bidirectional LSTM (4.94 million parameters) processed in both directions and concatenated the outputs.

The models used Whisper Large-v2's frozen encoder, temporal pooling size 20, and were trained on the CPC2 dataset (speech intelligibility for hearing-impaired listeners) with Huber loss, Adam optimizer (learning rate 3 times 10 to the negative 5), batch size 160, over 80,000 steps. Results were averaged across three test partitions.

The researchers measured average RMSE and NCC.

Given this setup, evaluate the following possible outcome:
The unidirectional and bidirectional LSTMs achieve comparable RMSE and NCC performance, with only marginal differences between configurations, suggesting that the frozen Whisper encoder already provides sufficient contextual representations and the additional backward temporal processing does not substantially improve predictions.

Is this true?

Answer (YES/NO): YES